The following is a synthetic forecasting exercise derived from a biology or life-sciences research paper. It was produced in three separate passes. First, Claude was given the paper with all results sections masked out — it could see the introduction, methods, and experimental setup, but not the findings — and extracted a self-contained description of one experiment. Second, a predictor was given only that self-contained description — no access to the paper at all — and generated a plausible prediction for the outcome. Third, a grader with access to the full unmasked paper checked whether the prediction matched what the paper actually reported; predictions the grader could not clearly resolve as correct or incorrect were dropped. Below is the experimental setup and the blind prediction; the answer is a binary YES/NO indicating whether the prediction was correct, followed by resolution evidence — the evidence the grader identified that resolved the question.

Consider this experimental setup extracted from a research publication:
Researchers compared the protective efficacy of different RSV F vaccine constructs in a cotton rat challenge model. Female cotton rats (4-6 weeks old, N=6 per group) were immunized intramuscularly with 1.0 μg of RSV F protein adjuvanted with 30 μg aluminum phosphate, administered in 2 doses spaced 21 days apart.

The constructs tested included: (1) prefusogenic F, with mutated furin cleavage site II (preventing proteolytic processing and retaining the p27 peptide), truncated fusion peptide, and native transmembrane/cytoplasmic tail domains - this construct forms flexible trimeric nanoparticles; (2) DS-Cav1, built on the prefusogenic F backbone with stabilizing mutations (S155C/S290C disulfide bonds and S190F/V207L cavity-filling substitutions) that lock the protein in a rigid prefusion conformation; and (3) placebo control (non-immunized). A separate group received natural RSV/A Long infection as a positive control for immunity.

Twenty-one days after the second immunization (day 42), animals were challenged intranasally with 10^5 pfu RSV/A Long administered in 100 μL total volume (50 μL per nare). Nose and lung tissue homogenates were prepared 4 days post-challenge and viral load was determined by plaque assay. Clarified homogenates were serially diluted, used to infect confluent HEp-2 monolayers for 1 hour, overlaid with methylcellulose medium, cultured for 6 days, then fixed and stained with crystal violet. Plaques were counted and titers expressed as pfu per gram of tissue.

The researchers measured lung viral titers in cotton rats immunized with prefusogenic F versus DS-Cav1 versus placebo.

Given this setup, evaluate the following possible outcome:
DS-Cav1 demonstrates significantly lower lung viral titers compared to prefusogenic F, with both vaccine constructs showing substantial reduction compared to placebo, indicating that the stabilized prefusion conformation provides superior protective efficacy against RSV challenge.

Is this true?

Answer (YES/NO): NO